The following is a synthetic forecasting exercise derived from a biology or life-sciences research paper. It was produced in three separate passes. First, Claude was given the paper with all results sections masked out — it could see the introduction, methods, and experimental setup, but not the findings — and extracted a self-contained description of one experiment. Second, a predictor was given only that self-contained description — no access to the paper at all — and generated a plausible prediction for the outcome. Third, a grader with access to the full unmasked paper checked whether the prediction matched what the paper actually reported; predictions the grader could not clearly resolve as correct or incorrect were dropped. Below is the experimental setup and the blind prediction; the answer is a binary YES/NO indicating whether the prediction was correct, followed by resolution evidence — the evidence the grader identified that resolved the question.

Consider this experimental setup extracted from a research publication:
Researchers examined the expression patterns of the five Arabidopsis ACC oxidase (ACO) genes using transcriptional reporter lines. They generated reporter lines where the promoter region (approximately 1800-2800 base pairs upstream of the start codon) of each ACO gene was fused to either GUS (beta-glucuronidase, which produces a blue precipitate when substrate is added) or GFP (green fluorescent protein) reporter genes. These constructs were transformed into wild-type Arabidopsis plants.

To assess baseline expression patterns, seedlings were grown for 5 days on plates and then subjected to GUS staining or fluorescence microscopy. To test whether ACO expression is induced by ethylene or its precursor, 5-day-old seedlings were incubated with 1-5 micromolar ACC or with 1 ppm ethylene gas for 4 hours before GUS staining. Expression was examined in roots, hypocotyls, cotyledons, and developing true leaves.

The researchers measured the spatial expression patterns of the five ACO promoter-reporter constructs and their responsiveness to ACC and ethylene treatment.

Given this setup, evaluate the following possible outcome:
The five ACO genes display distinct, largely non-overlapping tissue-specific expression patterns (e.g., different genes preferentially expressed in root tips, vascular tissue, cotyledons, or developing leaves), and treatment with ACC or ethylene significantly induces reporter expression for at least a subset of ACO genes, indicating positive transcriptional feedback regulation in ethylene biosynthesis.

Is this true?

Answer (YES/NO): NO